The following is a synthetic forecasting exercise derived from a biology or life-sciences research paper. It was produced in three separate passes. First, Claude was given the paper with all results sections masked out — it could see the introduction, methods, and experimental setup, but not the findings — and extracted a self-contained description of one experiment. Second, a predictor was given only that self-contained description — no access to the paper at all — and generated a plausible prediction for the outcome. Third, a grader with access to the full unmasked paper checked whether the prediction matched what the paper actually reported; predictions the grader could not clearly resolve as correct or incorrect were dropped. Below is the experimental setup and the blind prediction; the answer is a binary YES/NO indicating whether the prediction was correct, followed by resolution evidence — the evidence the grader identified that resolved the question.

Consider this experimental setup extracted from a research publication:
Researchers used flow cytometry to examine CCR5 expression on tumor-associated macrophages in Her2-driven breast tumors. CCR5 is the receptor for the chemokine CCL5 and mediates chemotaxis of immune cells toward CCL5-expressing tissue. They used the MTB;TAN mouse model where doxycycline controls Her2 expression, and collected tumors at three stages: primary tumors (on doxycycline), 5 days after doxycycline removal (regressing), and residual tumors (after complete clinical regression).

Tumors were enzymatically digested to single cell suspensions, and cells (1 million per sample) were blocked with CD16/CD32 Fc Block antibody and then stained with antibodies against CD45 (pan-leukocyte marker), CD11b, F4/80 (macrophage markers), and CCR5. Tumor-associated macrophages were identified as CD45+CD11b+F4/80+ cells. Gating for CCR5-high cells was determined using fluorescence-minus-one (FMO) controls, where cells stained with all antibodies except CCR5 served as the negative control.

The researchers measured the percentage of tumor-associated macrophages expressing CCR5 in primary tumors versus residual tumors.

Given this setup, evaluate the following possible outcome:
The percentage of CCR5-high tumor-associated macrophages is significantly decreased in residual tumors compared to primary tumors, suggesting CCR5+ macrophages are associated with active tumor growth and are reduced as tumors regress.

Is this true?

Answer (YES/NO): NO